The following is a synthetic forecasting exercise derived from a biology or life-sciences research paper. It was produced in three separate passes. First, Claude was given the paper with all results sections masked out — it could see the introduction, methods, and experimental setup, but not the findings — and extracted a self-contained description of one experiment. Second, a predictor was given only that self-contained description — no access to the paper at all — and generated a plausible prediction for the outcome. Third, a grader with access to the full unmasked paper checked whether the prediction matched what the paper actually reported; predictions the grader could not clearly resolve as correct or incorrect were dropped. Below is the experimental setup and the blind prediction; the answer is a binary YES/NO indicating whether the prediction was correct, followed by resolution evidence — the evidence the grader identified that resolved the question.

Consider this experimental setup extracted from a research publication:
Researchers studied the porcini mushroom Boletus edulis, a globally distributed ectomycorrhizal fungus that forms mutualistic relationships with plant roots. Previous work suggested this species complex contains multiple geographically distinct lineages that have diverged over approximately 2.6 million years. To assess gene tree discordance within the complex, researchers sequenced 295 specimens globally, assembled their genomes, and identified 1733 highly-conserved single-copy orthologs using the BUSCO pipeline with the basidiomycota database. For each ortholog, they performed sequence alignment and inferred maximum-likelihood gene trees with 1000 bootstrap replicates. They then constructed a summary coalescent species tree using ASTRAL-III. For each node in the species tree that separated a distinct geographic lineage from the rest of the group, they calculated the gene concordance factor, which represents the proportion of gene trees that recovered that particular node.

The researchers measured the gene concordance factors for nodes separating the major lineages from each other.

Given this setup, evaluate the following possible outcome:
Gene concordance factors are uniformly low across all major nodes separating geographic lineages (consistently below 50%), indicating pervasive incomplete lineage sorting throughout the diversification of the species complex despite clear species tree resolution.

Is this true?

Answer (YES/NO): NO